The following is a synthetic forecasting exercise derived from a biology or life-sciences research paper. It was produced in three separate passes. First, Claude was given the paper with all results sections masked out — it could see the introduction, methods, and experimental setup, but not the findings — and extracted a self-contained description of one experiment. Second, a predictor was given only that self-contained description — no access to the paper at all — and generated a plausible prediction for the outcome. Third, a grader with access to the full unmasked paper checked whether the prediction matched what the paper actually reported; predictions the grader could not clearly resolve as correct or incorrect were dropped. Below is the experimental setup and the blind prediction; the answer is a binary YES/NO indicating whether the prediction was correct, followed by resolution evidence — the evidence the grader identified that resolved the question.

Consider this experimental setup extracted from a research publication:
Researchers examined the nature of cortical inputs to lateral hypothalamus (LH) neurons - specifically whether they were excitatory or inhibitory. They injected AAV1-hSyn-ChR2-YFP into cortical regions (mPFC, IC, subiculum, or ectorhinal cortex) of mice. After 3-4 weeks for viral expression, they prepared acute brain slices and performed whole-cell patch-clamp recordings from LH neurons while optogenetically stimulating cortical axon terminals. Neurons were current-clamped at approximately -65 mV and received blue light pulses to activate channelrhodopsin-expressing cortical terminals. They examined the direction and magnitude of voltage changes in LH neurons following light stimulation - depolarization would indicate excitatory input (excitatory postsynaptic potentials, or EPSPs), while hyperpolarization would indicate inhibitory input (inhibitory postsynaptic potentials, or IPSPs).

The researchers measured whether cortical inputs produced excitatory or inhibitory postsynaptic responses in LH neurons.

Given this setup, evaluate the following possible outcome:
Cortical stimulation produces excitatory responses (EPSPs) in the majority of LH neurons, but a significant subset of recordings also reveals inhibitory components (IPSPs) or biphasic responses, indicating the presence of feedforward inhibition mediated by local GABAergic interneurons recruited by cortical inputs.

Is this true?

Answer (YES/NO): NO